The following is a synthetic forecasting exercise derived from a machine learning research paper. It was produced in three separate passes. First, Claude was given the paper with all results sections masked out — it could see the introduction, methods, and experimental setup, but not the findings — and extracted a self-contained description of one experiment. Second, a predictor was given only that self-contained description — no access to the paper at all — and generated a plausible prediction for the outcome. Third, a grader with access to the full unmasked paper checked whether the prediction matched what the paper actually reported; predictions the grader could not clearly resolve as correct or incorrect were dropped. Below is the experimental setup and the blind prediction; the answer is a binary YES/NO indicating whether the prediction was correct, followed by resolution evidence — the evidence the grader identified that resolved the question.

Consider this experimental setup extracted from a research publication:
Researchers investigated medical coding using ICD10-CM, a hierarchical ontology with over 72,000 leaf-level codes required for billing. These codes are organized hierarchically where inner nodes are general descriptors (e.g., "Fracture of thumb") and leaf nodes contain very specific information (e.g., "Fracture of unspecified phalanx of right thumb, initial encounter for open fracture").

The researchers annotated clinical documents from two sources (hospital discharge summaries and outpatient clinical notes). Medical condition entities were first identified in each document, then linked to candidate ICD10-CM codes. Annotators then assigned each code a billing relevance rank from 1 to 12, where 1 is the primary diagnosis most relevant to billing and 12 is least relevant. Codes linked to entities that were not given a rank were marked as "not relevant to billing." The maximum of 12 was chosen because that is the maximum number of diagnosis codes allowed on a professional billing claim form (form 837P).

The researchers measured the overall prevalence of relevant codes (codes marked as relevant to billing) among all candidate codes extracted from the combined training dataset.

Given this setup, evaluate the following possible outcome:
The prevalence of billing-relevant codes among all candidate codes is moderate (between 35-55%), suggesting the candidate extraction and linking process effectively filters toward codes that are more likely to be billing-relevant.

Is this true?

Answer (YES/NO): NO